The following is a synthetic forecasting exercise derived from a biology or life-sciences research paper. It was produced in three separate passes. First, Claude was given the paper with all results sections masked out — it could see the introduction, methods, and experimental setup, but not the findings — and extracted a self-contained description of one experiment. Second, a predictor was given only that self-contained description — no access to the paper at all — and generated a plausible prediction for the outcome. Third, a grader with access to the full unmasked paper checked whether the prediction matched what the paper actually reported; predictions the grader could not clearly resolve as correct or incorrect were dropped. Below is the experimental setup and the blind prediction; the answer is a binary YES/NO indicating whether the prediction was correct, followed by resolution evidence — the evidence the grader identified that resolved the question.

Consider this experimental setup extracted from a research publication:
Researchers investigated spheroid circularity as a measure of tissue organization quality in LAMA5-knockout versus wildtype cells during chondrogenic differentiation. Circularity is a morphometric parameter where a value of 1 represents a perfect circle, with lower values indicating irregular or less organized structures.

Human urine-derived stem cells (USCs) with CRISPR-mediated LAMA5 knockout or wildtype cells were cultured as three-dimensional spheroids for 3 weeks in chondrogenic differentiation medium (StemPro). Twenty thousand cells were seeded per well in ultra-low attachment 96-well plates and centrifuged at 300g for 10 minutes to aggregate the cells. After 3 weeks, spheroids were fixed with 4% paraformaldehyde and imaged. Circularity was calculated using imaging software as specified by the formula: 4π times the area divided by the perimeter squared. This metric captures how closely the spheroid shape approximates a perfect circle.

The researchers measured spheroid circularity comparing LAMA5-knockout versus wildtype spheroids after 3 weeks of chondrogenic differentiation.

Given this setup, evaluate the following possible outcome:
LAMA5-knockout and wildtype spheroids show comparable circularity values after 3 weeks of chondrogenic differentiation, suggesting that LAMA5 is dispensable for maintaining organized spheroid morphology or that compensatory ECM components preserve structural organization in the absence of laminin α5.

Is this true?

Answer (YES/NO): NO